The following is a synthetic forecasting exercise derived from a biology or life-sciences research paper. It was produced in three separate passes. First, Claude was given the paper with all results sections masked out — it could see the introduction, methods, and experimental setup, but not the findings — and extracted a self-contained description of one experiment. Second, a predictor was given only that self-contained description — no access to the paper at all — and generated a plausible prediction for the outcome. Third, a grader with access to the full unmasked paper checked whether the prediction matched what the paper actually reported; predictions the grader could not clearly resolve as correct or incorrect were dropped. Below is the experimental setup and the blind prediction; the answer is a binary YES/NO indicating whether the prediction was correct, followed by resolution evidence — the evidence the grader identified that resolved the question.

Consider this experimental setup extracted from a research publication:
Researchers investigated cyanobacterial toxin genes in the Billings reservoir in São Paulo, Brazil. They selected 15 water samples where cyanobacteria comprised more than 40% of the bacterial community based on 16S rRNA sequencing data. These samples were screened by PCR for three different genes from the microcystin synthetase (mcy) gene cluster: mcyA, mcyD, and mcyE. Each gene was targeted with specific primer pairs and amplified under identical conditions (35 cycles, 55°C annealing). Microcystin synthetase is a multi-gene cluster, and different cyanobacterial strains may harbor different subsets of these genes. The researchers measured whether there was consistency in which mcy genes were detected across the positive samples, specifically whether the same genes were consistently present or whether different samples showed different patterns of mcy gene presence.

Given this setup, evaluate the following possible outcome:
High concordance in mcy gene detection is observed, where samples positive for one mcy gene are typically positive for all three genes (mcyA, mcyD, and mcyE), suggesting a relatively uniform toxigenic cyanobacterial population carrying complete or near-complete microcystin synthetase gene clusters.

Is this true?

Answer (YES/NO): YES